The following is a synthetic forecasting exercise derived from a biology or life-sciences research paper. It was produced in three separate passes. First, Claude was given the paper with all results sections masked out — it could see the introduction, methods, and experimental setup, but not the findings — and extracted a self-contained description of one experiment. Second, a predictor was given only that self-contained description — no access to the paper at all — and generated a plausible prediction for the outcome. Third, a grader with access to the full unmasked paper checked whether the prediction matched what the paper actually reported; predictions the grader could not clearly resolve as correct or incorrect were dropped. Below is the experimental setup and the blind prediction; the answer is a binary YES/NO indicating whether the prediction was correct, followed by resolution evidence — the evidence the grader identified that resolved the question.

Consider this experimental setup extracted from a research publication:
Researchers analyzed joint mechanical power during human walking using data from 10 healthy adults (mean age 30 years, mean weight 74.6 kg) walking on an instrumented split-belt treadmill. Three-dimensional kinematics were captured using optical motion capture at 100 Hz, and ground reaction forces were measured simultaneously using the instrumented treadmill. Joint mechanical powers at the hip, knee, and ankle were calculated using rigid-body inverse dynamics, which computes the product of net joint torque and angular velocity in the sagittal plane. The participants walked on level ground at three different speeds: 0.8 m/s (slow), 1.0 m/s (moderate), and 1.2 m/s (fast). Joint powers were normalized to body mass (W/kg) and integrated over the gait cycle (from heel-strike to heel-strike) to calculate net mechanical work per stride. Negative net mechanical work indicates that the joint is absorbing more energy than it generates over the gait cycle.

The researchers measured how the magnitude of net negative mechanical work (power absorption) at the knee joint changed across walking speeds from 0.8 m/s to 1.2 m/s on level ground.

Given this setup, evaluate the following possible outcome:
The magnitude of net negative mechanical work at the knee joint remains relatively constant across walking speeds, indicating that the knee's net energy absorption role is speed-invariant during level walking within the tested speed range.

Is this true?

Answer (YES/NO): NO